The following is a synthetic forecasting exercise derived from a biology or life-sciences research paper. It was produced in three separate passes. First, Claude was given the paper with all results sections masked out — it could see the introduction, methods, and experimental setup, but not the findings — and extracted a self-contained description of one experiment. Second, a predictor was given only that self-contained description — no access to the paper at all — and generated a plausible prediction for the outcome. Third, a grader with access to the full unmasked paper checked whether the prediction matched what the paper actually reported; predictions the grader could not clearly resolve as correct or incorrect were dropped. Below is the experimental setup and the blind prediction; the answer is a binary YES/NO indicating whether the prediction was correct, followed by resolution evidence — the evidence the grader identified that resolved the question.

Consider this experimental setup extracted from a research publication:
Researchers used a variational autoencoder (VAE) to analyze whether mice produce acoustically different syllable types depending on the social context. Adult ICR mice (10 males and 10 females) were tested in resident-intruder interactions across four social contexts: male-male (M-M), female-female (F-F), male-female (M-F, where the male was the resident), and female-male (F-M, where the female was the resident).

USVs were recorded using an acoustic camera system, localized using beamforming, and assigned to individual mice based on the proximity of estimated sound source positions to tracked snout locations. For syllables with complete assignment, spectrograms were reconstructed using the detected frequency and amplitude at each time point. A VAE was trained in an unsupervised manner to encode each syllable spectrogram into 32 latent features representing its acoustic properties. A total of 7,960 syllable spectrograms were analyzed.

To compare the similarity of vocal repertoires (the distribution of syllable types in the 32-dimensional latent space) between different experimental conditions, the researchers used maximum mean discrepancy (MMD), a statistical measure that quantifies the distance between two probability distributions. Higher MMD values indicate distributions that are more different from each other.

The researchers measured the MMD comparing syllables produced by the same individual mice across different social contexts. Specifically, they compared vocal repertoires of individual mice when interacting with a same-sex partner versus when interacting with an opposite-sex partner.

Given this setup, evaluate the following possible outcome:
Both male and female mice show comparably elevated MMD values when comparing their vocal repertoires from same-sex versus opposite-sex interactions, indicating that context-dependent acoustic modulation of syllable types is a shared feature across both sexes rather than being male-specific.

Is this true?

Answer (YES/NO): NO